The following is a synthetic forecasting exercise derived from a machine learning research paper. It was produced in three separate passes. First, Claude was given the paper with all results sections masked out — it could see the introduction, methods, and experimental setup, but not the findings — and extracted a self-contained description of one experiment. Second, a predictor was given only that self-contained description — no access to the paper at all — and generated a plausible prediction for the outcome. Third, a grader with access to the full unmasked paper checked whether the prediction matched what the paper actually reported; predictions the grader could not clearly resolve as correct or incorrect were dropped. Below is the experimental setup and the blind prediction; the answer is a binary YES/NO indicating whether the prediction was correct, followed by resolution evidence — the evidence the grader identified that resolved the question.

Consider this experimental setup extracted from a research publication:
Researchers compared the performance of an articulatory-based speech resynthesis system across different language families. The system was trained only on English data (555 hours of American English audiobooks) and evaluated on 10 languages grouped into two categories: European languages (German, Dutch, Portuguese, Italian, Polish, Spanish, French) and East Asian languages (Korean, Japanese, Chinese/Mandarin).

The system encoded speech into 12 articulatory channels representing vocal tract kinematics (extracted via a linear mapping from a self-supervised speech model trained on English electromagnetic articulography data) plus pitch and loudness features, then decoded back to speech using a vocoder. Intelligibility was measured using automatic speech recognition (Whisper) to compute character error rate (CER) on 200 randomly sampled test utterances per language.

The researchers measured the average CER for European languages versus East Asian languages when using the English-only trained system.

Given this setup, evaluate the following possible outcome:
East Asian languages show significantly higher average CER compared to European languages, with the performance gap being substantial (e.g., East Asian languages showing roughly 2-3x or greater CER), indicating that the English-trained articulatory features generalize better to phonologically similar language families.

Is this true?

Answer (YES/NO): YES